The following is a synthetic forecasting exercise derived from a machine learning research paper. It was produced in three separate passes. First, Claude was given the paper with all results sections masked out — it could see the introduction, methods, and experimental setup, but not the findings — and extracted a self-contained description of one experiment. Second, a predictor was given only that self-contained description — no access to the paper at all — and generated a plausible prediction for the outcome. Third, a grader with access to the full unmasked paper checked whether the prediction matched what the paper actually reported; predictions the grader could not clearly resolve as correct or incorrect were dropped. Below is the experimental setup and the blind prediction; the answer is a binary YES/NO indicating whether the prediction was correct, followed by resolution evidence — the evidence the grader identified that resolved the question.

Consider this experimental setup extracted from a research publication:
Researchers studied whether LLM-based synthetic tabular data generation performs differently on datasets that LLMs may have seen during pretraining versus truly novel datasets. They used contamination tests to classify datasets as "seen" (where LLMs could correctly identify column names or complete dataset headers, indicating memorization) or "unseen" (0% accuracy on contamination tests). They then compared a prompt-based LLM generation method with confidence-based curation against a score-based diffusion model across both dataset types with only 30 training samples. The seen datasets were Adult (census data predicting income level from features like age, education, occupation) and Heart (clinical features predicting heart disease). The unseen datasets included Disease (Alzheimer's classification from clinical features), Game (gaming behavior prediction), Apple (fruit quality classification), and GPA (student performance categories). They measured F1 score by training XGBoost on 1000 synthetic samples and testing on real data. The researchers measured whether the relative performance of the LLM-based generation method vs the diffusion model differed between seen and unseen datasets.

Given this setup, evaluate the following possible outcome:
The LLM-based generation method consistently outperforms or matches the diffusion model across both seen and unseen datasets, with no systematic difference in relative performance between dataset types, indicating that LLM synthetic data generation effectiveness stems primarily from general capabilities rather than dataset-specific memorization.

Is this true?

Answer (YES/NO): YES